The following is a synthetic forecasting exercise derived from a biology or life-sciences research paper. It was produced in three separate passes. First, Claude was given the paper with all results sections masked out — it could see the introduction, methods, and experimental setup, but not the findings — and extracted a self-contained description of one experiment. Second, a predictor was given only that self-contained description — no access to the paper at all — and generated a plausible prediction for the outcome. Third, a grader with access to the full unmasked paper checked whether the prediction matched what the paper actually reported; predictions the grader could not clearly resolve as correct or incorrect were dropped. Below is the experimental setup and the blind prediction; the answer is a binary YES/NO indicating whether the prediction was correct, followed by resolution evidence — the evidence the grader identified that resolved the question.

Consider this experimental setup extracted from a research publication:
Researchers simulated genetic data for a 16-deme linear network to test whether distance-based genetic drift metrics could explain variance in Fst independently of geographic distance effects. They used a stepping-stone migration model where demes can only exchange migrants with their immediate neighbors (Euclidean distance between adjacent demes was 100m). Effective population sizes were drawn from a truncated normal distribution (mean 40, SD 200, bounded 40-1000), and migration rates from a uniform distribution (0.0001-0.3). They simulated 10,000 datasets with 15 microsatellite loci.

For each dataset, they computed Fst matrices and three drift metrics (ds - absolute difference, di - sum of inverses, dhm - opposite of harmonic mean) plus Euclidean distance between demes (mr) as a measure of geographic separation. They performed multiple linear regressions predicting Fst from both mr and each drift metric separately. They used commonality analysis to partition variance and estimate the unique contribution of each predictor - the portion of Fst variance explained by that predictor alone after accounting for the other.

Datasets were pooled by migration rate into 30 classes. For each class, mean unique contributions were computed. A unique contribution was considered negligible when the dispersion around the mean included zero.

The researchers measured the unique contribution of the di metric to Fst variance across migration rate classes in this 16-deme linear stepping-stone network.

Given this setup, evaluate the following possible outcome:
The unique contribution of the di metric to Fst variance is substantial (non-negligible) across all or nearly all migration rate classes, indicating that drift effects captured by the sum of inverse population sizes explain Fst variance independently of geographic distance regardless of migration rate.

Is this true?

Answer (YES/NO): NO